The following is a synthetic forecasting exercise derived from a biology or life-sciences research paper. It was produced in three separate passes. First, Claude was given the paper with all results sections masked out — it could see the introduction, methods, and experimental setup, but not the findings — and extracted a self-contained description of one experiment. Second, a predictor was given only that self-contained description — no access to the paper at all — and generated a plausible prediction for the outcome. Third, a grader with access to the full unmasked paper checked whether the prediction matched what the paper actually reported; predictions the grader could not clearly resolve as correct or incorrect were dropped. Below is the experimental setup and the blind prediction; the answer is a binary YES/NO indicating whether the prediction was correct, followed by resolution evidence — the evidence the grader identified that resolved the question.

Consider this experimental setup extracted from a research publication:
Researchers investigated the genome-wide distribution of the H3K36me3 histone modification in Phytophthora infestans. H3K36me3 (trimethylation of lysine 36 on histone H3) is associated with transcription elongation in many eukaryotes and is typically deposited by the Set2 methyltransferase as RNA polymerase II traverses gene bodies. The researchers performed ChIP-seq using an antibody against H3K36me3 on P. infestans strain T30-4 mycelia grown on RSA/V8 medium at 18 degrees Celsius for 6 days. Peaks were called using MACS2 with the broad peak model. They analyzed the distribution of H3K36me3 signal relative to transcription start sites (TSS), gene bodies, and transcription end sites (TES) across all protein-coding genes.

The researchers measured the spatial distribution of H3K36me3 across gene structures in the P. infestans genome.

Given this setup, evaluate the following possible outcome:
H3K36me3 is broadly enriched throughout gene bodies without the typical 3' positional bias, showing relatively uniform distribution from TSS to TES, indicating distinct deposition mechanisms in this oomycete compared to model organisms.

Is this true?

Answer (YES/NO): YES